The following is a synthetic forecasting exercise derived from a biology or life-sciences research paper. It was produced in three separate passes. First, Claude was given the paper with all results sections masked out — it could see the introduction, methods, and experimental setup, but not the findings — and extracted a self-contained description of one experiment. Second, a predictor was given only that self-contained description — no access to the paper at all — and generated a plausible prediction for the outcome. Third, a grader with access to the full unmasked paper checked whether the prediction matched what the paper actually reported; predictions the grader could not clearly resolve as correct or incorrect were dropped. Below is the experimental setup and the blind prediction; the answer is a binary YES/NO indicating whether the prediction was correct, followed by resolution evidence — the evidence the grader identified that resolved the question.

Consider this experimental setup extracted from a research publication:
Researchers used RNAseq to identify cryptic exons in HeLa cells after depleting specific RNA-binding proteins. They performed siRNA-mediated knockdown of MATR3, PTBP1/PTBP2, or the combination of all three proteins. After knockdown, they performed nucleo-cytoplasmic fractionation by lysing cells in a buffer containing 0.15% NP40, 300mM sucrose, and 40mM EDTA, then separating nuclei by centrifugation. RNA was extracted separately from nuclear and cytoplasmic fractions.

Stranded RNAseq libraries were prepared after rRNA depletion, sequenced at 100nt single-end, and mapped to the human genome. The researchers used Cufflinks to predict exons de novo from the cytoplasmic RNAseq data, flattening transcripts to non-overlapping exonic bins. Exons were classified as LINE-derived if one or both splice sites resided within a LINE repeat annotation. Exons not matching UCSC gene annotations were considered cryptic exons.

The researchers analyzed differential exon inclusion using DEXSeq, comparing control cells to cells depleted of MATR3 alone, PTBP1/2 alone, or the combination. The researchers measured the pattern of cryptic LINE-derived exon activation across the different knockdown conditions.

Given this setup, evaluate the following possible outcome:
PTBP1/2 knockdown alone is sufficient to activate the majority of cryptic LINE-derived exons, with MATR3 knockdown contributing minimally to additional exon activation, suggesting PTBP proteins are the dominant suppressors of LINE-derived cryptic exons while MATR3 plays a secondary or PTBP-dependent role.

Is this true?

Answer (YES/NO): NO